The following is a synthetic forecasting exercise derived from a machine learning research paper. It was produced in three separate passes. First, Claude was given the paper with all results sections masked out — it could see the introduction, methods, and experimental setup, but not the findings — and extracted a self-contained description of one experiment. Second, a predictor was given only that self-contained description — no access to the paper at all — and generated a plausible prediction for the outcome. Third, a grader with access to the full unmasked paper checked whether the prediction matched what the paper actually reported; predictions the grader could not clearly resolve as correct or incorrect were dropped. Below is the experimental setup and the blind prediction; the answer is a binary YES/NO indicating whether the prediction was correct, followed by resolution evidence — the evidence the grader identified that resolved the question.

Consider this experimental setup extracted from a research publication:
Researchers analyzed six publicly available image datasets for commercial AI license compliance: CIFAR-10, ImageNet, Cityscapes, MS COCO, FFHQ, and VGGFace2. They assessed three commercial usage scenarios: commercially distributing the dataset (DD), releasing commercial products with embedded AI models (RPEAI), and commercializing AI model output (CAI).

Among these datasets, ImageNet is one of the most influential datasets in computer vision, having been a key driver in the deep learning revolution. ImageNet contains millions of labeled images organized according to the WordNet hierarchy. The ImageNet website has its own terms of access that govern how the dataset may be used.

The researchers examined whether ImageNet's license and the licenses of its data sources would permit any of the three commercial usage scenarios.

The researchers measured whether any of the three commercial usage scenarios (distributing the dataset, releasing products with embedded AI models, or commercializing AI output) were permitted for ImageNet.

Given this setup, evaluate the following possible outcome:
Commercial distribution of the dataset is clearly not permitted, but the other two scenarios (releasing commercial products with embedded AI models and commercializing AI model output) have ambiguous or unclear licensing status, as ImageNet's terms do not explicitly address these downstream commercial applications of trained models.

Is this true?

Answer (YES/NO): NO